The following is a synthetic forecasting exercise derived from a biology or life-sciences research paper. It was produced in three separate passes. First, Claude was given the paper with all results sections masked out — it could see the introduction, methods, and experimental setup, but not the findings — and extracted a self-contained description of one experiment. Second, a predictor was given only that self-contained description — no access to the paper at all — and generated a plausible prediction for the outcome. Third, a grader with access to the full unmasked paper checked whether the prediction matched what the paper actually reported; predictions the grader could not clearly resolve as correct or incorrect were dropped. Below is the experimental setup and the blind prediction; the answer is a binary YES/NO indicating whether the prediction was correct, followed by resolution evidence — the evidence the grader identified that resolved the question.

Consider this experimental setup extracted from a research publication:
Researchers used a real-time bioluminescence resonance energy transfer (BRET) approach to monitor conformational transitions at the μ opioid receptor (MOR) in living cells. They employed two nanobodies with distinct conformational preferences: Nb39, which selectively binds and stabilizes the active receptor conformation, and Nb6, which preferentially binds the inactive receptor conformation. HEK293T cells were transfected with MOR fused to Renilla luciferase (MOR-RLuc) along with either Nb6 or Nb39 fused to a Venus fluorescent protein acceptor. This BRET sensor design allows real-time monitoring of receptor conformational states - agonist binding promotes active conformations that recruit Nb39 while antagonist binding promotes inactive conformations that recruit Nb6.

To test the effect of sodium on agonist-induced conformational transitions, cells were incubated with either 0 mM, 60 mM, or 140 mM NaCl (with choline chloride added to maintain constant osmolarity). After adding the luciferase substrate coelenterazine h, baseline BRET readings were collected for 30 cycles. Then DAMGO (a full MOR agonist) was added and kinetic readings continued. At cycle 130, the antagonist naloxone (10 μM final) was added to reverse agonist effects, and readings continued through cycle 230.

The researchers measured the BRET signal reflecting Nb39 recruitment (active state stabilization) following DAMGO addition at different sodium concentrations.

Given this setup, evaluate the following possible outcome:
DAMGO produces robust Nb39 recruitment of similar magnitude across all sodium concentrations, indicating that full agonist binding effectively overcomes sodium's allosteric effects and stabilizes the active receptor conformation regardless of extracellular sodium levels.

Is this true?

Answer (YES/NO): NO